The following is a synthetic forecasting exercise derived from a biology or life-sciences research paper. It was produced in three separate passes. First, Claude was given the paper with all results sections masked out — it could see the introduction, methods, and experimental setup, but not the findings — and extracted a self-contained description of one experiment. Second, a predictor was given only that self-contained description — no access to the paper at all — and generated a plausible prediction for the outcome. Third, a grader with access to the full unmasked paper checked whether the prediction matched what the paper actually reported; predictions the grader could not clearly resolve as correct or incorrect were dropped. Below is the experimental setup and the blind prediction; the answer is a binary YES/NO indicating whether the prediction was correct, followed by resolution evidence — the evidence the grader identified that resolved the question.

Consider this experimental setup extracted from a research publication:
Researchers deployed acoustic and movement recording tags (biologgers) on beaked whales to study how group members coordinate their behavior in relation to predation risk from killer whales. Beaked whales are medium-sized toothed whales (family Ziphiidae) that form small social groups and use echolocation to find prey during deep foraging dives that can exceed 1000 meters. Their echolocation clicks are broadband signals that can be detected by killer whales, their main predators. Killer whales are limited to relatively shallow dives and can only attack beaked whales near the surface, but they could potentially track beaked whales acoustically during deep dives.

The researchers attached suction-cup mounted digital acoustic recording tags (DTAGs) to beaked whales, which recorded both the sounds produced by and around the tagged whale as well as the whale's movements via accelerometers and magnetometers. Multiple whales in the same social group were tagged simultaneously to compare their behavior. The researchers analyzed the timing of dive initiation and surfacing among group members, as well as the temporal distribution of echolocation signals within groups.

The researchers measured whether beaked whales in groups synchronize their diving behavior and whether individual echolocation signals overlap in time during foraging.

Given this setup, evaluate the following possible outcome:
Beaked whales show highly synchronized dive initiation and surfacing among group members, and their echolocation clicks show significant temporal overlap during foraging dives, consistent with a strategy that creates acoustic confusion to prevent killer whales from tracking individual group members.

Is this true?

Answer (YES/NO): NO